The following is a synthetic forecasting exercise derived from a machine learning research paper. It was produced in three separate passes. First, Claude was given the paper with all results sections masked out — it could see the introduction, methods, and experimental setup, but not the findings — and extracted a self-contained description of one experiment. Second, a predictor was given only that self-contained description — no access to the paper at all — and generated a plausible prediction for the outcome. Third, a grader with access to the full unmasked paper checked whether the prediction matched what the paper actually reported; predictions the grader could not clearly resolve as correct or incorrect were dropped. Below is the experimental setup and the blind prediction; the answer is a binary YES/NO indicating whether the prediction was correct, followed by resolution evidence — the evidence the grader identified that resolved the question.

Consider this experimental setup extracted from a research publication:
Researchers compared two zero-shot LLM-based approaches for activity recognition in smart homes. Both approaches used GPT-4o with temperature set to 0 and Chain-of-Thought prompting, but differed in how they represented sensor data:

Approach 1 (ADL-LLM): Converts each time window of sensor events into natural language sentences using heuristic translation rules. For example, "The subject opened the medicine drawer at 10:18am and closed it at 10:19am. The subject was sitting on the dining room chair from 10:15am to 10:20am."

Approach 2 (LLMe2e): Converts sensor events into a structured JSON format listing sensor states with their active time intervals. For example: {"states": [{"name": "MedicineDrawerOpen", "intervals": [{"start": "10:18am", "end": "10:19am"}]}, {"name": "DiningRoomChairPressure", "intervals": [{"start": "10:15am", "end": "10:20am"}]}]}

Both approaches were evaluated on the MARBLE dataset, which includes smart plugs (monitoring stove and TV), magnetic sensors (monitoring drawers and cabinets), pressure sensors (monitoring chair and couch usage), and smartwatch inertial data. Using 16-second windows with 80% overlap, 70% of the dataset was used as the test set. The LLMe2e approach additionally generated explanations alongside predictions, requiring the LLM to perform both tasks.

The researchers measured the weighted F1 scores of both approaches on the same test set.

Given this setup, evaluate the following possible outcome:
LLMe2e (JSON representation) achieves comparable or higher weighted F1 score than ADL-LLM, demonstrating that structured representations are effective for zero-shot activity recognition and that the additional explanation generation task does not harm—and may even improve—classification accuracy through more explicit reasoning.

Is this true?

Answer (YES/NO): YES